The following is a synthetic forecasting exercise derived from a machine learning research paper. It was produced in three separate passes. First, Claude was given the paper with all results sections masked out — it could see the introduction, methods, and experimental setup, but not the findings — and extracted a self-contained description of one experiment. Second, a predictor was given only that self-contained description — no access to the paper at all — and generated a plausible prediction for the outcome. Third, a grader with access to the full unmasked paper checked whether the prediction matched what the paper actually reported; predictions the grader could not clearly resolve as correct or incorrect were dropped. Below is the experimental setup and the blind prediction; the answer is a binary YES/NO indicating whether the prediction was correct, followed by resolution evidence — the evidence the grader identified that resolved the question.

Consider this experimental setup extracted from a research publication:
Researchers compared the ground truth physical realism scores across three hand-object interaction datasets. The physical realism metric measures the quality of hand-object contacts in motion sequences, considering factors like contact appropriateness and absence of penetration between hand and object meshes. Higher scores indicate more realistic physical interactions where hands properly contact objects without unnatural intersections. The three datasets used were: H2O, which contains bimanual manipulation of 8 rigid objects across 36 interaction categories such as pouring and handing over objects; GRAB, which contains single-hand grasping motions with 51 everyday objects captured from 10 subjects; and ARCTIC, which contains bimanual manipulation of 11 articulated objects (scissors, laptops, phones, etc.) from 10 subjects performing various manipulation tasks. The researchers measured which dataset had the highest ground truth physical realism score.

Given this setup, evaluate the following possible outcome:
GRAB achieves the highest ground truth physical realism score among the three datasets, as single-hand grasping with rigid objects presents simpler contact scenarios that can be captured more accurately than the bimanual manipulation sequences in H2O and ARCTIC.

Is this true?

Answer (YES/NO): NO